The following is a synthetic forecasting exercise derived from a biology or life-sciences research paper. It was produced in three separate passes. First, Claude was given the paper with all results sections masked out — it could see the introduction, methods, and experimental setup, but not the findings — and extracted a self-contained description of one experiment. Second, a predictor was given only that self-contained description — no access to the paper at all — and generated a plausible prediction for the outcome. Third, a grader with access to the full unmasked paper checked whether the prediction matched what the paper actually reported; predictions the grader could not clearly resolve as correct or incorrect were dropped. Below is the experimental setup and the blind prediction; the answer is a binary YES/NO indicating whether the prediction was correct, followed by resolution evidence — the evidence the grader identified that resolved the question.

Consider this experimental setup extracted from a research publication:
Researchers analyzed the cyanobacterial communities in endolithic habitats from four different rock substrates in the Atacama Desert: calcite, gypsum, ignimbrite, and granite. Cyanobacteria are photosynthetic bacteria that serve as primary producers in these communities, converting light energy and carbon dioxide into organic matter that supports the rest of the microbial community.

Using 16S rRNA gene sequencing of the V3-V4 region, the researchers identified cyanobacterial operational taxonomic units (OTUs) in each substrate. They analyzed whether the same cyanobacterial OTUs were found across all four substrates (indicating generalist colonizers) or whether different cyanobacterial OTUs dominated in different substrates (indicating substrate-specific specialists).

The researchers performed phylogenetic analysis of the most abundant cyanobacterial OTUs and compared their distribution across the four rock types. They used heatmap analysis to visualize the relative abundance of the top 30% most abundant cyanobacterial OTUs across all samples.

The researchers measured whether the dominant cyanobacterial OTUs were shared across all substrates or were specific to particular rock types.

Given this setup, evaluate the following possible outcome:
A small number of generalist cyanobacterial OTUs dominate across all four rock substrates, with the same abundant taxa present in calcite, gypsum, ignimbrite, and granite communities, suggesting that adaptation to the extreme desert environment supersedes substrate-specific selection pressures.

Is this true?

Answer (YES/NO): NO